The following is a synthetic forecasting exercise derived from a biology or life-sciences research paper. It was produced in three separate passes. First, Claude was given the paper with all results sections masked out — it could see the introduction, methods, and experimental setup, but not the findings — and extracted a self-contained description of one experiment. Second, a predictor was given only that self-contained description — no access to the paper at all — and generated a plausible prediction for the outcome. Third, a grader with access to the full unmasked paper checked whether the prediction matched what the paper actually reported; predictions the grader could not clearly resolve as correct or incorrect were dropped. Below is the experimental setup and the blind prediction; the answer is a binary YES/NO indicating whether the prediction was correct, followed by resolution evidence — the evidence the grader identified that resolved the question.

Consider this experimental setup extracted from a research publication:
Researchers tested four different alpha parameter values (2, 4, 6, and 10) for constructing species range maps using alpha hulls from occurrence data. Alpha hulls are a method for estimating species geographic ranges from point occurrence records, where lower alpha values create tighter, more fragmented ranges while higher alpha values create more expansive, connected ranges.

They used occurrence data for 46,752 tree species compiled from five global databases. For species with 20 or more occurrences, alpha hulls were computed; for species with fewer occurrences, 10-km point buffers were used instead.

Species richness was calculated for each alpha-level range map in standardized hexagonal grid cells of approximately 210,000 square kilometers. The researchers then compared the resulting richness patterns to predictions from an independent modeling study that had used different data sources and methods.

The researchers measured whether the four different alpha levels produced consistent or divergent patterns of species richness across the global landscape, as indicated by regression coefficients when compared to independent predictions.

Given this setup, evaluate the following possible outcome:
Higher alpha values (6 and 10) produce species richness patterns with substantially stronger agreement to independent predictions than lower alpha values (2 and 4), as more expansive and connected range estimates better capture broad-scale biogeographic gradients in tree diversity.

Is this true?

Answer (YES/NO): NO